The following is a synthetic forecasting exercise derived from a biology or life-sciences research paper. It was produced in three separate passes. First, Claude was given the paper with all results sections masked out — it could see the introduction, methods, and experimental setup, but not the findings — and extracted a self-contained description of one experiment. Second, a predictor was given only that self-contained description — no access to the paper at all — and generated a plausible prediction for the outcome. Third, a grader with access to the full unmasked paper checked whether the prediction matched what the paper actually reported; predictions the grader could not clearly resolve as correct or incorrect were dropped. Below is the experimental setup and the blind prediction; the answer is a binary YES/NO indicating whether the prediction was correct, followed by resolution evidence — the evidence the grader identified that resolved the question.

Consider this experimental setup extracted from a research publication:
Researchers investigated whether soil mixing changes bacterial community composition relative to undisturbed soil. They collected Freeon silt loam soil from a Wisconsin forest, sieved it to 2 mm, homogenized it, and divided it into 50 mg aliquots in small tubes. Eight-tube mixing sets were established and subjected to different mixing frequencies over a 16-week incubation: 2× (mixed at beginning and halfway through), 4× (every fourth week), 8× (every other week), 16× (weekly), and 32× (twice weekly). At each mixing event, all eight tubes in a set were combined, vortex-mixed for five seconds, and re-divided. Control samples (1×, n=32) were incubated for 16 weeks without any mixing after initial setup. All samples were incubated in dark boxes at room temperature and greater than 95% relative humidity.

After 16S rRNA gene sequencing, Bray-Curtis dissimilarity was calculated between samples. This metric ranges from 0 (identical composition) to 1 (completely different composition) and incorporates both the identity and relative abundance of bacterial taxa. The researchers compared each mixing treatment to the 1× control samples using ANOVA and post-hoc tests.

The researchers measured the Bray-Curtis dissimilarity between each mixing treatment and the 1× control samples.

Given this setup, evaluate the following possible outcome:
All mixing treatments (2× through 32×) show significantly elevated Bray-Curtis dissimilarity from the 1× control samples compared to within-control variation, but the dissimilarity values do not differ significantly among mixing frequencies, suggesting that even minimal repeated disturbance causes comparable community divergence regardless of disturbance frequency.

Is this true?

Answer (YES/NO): NO